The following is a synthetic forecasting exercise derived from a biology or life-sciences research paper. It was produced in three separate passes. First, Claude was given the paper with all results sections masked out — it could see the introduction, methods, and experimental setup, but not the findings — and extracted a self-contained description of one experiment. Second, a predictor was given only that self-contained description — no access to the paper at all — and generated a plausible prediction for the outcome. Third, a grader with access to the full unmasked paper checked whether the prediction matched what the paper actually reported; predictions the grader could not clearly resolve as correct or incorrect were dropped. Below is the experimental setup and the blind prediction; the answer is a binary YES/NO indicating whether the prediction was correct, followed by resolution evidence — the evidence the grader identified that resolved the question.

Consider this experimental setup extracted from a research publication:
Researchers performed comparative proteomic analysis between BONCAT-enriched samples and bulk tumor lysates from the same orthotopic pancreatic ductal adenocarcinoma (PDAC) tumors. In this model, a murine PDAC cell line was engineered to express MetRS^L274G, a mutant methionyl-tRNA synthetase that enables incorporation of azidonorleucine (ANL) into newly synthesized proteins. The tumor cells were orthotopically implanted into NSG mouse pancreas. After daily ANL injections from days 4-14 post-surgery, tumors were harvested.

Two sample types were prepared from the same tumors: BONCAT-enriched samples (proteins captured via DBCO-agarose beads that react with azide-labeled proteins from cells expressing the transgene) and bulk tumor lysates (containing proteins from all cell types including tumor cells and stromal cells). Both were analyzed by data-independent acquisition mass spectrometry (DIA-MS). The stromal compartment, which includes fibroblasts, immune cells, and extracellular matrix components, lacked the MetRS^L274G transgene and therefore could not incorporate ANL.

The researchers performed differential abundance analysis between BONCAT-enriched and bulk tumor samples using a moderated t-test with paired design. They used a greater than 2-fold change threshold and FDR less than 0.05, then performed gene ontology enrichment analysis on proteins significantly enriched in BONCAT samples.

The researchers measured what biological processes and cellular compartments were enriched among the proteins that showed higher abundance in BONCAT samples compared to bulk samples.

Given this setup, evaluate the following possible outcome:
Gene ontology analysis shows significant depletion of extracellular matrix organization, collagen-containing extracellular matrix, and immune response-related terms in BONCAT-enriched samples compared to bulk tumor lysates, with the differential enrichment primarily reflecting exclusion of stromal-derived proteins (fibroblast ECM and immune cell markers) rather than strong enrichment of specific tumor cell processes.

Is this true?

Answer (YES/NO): NO